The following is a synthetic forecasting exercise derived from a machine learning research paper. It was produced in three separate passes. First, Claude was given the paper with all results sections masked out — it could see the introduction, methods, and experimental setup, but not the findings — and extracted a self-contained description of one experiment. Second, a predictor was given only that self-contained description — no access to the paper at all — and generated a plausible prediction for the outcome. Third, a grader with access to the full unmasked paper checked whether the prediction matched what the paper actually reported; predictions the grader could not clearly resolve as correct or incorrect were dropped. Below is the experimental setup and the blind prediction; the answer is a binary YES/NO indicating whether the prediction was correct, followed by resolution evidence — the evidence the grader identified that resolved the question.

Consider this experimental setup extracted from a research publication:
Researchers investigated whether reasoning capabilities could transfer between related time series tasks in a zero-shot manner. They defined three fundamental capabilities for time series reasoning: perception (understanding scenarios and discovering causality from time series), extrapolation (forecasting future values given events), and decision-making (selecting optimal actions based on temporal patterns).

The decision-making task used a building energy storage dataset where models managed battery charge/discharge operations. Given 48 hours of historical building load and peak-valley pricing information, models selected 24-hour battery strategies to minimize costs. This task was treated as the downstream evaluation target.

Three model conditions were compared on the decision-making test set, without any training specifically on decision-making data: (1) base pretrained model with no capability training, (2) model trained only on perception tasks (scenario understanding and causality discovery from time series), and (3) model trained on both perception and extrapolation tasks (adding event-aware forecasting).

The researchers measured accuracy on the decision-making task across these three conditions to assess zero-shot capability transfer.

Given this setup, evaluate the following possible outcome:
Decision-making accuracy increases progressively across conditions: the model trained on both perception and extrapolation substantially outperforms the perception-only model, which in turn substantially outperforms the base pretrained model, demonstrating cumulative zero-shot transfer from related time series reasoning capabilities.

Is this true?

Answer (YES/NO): NO